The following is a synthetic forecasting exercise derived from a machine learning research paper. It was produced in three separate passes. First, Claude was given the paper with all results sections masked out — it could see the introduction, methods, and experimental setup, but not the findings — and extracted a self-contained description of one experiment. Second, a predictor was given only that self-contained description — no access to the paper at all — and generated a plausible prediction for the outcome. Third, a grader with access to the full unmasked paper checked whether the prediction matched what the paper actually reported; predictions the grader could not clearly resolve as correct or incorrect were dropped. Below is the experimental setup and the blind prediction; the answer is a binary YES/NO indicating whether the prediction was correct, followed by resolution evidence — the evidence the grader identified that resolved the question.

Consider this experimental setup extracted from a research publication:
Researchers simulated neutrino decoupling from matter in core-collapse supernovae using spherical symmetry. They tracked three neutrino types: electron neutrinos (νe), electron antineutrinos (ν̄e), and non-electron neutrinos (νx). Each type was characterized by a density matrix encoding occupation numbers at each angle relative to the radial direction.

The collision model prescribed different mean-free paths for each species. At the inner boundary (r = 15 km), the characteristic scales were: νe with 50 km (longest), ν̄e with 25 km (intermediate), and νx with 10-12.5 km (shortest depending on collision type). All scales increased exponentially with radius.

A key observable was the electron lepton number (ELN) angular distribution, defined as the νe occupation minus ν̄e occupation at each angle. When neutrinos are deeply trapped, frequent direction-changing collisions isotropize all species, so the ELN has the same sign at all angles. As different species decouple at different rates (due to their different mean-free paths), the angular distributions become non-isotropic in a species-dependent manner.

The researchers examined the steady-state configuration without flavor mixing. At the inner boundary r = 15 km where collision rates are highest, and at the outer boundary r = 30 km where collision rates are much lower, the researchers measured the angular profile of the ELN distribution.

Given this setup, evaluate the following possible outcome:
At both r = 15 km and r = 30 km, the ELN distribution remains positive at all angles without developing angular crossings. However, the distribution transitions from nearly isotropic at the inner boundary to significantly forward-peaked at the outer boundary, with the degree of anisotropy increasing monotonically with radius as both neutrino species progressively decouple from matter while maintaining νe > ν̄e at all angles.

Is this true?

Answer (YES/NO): NO